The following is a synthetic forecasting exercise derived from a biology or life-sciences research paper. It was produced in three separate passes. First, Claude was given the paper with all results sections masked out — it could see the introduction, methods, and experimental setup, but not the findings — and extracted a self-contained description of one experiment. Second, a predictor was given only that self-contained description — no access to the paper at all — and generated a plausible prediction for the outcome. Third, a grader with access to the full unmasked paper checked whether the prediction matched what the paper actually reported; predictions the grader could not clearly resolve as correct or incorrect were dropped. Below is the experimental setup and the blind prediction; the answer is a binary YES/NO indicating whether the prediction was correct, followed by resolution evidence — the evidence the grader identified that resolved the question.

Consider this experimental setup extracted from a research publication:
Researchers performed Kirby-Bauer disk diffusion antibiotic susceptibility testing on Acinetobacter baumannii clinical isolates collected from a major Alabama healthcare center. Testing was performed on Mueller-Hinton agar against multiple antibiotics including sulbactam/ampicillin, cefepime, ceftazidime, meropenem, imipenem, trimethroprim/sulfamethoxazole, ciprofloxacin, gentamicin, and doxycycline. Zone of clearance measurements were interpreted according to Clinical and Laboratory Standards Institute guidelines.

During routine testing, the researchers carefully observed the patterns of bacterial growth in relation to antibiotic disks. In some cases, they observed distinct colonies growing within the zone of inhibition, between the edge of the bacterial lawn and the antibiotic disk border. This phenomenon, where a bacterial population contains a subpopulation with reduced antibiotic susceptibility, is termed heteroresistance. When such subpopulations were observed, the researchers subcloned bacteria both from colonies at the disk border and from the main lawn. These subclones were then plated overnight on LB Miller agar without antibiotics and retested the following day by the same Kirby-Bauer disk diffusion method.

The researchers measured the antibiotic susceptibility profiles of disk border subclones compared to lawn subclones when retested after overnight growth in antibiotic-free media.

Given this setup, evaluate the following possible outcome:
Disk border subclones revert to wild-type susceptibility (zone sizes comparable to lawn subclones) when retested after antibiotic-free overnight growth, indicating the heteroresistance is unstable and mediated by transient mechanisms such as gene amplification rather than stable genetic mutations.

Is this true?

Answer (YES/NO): YES